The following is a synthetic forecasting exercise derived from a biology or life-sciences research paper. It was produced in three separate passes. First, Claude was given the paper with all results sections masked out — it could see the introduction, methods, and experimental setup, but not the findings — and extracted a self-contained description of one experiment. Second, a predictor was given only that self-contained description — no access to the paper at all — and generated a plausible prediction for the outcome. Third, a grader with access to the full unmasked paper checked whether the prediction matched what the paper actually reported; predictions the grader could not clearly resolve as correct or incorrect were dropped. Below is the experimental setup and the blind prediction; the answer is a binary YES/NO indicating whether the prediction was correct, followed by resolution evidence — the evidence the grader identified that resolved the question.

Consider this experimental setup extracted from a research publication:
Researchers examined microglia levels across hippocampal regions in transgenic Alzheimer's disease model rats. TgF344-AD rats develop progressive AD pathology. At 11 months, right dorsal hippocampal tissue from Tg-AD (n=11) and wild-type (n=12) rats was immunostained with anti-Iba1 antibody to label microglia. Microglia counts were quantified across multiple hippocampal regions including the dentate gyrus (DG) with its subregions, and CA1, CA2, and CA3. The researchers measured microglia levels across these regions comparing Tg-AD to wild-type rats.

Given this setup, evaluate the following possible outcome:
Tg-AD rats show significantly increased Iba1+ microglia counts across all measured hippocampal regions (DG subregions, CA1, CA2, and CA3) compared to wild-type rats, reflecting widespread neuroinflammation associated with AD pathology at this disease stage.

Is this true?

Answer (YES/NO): NO